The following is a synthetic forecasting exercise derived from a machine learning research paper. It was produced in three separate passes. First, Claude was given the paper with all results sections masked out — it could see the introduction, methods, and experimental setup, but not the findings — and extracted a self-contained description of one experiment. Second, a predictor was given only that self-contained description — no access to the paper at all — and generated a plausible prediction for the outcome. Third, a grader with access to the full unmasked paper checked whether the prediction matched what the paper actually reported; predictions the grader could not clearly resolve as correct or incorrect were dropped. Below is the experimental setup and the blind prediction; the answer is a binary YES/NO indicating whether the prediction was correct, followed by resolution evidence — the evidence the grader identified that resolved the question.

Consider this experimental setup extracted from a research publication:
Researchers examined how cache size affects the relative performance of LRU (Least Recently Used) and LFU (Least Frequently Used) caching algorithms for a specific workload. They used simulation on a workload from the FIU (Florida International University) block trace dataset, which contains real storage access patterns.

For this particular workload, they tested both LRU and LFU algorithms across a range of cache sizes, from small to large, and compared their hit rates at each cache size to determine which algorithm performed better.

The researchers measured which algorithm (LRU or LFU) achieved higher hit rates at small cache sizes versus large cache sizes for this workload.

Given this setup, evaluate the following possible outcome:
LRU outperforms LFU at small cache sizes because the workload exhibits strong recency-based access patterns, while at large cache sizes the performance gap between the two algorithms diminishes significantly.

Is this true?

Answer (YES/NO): NO